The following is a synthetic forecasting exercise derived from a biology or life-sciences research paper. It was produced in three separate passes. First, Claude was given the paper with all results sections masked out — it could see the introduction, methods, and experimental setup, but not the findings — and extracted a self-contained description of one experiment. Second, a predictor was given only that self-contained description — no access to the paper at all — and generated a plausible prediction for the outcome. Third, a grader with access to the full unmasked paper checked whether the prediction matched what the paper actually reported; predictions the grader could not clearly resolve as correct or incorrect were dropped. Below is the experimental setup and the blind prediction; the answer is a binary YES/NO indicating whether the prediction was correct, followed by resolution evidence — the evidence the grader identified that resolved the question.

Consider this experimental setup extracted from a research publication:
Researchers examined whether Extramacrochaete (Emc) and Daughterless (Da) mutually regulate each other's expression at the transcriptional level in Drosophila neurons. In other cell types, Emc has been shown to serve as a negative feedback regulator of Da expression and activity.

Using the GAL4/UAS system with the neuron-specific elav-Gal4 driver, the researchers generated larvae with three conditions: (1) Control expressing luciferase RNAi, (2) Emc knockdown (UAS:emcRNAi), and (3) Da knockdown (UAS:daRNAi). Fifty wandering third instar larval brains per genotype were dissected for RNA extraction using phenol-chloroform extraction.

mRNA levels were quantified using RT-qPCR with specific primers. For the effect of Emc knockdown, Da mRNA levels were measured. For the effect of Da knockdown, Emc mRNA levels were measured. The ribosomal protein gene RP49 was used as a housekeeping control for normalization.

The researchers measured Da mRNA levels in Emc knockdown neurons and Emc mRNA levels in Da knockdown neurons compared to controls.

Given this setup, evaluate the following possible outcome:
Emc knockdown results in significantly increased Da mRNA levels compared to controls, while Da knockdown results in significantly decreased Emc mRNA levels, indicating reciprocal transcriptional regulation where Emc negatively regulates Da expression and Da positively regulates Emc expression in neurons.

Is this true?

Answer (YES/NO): NO